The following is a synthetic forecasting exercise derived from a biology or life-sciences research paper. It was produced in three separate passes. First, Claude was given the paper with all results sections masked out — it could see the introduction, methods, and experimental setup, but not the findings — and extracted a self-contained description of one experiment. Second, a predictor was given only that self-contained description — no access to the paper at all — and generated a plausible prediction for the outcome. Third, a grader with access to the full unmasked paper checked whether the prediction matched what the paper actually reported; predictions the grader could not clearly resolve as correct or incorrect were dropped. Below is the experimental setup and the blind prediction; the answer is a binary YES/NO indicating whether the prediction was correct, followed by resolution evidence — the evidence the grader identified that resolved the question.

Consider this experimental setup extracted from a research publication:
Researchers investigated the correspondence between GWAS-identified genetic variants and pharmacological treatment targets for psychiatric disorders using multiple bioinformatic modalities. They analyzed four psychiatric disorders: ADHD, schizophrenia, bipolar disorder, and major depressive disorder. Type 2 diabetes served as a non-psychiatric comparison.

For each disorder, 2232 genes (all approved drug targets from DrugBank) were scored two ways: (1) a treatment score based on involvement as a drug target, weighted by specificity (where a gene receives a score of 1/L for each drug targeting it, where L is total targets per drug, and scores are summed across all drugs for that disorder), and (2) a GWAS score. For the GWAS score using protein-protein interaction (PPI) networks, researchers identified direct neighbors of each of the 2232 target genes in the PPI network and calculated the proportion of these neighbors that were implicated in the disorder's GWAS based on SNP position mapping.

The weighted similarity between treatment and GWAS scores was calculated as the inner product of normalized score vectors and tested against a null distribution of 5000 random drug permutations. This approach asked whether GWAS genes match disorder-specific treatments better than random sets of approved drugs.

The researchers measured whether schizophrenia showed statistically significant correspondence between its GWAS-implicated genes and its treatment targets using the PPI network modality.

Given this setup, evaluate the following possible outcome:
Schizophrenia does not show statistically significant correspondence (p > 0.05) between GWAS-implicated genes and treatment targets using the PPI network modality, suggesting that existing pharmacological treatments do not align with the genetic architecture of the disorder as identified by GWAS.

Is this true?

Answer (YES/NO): YES